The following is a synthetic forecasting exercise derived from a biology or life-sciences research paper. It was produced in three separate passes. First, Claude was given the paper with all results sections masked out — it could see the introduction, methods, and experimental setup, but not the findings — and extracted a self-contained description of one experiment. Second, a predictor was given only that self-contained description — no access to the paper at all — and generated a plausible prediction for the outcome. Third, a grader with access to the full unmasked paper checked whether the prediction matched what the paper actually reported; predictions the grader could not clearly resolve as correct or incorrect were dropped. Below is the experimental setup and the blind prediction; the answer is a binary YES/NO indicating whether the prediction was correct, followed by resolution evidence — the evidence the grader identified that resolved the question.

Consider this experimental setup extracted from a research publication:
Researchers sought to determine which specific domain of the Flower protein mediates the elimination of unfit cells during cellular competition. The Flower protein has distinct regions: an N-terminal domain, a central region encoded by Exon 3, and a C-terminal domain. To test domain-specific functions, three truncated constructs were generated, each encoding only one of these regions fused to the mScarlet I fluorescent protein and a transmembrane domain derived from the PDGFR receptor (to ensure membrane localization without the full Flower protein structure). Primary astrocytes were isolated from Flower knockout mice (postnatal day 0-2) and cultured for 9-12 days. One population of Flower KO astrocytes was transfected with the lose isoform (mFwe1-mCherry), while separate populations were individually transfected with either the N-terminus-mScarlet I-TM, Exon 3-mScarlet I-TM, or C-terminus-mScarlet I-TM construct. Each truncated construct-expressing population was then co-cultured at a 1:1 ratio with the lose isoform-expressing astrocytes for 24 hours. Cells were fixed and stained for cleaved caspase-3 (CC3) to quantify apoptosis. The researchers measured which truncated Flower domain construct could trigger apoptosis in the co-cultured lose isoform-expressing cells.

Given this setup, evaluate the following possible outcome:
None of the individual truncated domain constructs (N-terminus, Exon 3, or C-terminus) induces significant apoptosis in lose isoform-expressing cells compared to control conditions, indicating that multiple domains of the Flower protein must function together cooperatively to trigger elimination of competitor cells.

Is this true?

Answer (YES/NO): NO